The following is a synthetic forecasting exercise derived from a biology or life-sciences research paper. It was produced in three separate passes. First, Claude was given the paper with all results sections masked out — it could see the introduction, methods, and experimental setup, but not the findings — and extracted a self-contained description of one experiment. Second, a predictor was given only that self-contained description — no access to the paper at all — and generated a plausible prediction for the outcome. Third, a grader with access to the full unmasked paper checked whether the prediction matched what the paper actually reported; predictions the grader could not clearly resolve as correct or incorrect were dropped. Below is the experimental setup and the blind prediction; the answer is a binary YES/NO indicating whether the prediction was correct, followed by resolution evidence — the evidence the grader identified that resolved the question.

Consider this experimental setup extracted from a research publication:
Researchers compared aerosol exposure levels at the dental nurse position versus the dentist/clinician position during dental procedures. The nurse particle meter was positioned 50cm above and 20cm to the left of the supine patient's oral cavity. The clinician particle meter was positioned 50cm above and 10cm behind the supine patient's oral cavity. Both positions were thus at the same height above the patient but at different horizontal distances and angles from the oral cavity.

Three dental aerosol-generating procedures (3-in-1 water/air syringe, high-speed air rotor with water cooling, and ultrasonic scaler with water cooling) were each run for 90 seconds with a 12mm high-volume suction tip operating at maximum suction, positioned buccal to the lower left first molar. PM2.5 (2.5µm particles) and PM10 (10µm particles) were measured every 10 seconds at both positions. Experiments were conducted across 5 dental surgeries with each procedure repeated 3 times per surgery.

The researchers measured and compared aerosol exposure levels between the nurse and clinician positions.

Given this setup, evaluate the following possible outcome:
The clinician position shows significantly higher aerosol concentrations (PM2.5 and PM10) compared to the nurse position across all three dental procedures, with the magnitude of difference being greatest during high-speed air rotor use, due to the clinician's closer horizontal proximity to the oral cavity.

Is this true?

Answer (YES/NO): NO